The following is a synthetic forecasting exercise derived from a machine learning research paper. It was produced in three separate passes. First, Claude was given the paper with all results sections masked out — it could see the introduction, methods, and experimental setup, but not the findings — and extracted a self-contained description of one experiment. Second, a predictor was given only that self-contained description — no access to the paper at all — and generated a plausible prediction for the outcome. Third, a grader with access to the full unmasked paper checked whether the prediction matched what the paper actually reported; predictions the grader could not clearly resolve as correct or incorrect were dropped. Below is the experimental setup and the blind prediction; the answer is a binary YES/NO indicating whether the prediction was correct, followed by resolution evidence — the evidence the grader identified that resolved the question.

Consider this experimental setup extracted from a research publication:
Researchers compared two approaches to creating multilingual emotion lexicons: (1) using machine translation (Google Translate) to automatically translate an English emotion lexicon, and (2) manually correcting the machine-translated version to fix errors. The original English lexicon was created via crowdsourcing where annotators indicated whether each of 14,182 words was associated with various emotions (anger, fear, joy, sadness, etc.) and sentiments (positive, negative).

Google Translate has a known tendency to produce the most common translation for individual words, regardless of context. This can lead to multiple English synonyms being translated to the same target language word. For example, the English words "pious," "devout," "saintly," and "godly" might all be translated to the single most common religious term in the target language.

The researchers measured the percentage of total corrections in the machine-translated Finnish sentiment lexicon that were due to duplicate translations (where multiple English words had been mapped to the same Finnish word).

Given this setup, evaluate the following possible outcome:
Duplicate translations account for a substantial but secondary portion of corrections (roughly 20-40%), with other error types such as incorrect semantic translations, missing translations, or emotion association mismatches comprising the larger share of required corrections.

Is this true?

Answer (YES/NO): NO